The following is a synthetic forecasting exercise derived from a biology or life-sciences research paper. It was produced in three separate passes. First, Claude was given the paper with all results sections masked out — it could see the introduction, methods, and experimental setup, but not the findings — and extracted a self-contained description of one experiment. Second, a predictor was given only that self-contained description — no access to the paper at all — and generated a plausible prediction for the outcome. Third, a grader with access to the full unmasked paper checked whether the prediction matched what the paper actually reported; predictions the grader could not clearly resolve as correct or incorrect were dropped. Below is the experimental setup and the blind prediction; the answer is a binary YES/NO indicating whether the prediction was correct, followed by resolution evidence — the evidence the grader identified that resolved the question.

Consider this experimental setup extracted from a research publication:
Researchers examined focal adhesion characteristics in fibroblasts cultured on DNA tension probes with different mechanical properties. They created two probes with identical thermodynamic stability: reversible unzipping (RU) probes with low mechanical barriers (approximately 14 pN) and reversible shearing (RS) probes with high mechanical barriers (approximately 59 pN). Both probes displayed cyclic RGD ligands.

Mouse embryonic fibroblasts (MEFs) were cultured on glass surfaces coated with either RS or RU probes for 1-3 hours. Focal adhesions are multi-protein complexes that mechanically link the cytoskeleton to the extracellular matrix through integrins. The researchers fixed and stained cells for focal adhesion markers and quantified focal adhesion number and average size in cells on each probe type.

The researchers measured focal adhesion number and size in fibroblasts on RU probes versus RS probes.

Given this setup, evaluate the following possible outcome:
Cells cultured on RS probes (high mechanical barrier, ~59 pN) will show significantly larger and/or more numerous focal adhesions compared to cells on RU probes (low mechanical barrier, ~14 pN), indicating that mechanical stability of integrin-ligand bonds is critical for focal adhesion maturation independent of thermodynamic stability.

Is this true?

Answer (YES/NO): NO